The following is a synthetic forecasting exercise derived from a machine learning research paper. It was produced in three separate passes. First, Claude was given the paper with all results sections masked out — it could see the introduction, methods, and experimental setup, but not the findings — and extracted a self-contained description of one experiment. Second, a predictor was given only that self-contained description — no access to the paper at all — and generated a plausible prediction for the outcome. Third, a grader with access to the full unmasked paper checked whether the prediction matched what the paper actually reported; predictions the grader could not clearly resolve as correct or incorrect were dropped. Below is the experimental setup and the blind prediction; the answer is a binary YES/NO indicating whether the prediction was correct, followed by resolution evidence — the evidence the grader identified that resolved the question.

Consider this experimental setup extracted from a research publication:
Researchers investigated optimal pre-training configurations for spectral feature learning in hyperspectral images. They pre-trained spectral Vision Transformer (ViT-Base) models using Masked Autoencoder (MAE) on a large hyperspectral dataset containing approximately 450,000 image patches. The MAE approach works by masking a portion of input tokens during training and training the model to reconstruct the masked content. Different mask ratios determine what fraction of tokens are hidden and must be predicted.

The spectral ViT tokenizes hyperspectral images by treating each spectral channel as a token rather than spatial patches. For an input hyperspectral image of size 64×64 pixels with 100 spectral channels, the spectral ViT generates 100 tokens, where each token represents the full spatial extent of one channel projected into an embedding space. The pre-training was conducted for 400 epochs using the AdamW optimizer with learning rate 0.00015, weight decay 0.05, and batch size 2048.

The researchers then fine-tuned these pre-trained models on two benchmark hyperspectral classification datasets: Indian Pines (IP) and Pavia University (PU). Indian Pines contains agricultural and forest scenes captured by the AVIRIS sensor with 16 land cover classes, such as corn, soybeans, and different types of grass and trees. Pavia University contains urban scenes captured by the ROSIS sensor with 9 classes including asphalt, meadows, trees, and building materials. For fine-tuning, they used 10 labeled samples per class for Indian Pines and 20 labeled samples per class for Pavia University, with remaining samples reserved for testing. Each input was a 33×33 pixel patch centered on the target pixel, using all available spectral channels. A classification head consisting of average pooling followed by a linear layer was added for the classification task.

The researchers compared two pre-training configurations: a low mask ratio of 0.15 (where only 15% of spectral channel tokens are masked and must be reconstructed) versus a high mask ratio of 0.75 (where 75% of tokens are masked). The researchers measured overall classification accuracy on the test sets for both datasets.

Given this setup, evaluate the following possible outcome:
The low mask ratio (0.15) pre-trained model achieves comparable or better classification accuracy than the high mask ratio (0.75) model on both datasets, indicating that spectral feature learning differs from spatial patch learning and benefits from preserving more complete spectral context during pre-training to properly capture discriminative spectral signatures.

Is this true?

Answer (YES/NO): NO